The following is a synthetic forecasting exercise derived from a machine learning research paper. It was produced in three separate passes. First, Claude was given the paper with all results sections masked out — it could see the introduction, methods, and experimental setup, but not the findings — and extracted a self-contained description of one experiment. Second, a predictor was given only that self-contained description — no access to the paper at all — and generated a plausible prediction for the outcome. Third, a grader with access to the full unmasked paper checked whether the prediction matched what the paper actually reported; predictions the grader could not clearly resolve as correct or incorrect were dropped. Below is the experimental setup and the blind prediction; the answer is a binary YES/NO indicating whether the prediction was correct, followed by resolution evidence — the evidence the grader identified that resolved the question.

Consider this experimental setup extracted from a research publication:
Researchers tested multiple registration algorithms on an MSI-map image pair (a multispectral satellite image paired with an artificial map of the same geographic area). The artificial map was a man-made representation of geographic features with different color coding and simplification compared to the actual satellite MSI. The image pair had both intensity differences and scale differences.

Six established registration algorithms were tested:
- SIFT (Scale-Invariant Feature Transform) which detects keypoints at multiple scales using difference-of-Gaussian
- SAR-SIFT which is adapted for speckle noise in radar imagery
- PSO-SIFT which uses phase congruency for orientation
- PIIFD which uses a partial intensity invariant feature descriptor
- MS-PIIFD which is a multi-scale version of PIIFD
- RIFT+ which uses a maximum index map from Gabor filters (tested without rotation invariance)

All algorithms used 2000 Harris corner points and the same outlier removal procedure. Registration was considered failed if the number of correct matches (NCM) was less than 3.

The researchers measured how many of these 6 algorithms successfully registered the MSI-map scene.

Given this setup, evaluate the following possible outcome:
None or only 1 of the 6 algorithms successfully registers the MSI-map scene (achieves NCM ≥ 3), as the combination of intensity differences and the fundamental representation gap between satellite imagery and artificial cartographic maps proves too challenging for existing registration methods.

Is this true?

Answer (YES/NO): YES